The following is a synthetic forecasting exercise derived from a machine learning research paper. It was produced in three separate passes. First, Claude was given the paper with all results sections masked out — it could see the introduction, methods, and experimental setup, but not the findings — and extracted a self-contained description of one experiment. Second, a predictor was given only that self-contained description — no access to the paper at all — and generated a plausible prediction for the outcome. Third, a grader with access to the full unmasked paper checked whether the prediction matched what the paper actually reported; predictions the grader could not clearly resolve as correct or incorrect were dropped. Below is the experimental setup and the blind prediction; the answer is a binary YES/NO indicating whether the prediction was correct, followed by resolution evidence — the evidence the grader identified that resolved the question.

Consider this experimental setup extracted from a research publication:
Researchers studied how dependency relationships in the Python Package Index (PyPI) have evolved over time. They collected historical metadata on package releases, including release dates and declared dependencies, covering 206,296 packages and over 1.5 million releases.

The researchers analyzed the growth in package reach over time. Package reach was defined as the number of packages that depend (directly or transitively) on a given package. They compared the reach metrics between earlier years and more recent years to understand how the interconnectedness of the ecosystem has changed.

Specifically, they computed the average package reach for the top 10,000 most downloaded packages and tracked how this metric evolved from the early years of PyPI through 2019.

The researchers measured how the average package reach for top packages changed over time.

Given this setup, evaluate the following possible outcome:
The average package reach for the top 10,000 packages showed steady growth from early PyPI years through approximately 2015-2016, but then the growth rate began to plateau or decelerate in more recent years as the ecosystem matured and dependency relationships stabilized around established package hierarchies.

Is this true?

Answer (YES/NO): NO